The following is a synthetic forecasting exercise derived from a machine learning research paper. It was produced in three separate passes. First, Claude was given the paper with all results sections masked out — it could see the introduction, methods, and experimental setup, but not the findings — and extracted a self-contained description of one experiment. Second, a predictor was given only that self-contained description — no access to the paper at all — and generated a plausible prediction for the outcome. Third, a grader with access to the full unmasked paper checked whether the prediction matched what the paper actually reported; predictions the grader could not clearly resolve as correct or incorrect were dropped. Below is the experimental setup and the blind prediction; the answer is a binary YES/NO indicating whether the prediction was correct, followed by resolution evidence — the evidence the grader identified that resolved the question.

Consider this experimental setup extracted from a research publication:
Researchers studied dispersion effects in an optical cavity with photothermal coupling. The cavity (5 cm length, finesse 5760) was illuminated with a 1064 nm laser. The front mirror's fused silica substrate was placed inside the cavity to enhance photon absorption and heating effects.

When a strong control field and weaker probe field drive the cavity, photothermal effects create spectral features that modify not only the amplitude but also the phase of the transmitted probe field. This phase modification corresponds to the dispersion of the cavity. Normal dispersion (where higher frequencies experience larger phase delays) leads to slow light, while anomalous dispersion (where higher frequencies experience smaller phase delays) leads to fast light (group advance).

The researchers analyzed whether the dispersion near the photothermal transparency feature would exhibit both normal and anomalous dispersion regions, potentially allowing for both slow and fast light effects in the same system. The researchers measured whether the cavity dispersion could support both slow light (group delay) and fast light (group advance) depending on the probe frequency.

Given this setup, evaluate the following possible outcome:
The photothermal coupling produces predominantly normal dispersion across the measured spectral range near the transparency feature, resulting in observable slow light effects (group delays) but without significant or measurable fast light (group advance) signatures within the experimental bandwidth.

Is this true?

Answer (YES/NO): NO